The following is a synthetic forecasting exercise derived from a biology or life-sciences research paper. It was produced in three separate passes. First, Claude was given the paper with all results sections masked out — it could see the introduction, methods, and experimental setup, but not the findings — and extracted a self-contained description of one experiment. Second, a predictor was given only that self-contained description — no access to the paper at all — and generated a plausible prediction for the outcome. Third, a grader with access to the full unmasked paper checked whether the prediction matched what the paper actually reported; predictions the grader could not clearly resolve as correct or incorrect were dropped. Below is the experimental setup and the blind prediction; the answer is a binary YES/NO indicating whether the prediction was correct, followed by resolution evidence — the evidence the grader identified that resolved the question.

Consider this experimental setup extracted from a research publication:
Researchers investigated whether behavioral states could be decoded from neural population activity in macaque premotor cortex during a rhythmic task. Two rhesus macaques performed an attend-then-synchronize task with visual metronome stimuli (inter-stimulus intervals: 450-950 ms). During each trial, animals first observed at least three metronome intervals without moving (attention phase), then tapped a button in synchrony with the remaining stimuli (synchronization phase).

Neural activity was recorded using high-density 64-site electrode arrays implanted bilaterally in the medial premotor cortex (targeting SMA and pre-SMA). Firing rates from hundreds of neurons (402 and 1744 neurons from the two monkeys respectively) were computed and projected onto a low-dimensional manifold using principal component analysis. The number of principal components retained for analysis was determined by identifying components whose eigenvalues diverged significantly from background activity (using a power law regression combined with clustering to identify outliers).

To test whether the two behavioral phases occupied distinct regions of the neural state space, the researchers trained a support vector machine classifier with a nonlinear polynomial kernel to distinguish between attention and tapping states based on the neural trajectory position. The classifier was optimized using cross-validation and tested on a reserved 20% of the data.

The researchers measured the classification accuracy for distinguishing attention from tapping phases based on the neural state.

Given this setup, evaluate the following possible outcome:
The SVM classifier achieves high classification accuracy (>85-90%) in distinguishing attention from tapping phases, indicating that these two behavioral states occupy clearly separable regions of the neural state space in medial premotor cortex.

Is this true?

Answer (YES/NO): YES